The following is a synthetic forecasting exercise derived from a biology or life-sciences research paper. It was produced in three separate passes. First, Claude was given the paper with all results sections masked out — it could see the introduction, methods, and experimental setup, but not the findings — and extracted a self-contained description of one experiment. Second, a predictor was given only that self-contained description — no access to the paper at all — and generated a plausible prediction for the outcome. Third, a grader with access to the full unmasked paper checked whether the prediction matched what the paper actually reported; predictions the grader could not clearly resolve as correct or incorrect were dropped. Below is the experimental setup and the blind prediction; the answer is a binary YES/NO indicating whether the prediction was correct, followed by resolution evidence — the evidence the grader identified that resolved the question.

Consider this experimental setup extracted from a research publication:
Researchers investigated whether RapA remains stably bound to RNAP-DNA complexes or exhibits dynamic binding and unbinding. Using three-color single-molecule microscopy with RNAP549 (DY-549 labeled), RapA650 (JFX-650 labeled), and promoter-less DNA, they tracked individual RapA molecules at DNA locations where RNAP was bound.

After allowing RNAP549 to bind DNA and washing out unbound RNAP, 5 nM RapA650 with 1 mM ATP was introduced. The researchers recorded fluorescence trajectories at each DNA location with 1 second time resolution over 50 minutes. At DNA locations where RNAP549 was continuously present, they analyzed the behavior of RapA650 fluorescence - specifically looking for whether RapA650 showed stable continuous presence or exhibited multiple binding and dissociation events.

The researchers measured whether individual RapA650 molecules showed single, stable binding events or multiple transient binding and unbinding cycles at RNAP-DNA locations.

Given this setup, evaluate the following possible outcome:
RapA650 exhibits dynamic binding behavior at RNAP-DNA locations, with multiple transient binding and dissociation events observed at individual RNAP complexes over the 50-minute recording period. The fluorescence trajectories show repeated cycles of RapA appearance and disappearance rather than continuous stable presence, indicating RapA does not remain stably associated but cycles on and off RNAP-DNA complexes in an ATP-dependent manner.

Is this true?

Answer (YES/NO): YES